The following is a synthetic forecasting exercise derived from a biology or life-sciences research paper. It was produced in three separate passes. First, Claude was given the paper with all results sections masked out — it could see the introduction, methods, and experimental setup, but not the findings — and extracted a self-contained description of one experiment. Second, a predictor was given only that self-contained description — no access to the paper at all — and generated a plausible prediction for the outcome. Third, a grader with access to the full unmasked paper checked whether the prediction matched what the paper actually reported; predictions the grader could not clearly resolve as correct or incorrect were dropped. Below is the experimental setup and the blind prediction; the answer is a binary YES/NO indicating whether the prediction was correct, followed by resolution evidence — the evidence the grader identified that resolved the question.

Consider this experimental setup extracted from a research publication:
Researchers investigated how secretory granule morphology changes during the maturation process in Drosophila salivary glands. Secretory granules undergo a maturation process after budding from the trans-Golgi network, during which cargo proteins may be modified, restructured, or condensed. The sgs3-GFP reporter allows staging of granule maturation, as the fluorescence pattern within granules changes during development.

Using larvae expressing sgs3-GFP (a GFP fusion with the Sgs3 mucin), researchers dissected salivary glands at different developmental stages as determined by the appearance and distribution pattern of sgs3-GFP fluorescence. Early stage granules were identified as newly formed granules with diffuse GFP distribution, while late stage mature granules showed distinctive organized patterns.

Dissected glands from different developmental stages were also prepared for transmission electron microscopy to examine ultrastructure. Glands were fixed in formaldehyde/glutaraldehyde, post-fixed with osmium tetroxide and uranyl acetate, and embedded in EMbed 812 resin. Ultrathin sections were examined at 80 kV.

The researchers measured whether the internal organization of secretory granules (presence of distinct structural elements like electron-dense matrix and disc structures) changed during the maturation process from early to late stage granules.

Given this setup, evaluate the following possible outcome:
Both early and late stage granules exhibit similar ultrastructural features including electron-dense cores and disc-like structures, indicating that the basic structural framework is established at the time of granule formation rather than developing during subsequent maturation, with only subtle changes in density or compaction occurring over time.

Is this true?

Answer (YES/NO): NO